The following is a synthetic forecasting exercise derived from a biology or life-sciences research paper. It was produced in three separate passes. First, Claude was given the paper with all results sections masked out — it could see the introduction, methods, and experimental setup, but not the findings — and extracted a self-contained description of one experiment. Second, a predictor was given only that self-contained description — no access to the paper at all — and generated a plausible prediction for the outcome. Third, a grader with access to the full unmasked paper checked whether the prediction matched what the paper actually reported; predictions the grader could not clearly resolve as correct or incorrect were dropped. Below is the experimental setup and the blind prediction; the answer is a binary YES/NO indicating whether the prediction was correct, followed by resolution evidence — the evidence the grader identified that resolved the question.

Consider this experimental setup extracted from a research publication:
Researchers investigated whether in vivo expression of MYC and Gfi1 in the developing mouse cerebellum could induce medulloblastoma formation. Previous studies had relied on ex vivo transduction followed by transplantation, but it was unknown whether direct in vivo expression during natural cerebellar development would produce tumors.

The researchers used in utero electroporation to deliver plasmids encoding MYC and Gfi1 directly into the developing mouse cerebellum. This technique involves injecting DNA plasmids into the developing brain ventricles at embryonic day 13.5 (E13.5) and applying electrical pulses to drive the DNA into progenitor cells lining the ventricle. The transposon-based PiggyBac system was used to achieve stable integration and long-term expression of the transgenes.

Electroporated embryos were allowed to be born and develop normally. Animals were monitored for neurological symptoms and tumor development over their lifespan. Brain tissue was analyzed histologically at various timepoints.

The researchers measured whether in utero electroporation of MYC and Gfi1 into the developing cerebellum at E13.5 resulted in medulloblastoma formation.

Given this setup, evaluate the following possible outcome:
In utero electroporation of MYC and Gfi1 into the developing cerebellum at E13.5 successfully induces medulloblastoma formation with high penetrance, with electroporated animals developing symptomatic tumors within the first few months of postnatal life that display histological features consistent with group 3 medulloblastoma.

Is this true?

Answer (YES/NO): NO